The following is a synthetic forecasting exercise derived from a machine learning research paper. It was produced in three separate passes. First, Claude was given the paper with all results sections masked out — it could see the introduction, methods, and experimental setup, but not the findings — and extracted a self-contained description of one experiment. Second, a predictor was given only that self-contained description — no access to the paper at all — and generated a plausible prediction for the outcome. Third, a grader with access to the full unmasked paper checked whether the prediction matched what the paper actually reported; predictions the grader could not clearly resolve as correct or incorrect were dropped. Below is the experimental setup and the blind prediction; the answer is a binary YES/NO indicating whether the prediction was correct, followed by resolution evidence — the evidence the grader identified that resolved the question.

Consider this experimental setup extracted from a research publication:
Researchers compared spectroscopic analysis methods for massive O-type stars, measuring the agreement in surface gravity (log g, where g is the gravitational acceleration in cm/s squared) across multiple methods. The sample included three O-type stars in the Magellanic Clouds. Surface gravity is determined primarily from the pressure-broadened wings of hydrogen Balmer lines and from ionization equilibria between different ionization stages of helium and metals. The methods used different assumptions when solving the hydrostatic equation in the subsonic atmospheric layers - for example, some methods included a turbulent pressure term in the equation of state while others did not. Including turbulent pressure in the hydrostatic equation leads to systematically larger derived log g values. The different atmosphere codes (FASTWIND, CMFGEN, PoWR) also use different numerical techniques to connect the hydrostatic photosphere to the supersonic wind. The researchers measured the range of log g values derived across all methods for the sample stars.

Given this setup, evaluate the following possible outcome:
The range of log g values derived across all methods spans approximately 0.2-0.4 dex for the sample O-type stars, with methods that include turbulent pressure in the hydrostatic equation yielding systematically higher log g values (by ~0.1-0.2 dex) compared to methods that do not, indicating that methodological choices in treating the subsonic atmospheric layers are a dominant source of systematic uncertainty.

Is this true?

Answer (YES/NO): NO